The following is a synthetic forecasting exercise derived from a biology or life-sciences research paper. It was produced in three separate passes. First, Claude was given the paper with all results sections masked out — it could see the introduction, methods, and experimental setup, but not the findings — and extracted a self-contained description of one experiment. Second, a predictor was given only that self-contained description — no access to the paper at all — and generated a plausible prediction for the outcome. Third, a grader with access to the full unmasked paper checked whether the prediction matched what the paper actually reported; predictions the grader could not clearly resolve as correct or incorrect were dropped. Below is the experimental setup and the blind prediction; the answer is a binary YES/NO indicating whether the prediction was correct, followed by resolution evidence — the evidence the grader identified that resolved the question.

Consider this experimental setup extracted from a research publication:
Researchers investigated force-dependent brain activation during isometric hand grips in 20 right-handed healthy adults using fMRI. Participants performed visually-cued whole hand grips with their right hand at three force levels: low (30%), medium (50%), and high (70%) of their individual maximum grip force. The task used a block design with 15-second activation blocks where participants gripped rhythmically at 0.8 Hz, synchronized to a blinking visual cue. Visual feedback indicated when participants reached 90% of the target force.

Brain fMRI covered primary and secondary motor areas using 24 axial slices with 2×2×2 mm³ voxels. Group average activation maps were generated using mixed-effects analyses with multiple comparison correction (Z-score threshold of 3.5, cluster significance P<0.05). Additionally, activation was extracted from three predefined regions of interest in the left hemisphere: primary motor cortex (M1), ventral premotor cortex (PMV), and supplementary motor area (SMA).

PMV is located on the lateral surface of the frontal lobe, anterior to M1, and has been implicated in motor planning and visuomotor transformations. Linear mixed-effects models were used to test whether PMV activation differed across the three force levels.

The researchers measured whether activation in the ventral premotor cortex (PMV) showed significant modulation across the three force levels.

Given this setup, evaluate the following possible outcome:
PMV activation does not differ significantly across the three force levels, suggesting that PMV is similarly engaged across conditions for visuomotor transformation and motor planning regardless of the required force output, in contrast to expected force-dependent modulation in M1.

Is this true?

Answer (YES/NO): YES